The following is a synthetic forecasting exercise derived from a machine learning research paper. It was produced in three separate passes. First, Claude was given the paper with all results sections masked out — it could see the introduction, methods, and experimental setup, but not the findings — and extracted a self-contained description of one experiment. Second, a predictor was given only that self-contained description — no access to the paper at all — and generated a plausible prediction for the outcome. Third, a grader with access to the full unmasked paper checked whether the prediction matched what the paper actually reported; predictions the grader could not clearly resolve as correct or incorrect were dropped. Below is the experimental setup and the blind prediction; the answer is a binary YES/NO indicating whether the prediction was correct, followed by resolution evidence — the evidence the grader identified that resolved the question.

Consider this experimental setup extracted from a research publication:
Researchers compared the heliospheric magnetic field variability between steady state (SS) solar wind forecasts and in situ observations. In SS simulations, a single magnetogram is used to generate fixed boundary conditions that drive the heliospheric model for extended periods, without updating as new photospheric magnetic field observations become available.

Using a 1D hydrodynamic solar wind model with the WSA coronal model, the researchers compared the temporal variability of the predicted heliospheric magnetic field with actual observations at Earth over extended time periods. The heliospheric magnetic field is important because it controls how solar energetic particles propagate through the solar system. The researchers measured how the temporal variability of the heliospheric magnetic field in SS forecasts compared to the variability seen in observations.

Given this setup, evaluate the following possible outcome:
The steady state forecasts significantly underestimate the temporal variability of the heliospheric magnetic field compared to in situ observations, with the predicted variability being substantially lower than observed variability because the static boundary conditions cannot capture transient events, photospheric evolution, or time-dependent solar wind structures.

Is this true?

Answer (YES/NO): YES